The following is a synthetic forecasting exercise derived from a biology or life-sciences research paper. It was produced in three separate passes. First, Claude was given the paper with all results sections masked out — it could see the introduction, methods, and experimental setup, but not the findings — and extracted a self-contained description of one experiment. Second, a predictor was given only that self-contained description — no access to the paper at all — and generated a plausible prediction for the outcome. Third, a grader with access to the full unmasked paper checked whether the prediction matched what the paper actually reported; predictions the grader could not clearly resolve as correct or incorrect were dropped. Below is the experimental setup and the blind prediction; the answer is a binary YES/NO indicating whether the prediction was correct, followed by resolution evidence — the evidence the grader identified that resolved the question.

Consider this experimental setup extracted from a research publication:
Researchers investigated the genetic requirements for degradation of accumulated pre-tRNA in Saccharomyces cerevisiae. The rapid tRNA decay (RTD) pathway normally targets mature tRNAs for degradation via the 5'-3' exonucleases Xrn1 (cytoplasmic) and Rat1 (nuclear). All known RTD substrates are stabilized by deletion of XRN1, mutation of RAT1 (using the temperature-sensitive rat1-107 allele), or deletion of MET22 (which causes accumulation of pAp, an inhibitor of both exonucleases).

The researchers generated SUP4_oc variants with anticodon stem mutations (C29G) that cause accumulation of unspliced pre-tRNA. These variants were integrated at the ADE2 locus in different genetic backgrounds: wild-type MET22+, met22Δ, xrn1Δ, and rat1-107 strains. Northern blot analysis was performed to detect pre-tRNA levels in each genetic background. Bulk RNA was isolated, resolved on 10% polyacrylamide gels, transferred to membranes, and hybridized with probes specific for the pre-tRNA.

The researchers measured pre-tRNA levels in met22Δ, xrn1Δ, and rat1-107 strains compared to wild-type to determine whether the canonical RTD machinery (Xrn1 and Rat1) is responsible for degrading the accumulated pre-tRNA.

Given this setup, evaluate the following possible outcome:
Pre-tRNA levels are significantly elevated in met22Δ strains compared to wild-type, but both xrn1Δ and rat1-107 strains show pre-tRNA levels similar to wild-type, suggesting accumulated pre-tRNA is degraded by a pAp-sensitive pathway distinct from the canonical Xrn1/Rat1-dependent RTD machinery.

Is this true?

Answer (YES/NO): YES